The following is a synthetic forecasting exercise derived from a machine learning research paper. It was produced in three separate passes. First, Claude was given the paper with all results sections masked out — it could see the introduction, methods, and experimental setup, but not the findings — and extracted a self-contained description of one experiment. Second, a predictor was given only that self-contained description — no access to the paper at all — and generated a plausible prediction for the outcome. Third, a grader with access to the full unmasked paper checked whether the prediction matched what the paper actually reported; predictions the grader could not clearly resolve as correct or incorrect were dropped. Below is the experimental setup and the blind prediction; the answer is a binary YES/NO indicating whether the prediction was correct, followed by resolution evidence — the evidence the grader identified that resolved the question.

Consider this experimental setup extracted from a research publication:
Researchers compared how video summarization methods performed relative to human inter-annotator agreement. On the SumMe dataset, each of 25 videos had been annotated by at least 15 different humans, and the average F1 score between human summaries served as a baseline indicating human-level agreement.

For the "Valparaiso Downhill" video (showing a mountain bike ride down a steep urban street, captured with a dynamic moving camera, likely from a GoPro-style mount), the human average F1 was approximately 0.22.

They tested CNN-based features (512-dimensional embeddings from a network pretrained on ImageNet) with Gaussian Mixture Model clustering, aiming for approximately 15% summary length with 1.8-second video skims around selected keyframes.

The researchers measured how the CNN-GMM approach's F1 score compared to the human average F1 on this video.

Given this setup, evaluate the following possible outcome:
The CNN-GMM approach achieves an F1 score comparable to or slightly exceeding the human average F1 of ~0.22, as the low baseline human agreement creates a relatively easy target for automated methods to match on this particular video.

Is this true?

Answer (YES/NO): YES